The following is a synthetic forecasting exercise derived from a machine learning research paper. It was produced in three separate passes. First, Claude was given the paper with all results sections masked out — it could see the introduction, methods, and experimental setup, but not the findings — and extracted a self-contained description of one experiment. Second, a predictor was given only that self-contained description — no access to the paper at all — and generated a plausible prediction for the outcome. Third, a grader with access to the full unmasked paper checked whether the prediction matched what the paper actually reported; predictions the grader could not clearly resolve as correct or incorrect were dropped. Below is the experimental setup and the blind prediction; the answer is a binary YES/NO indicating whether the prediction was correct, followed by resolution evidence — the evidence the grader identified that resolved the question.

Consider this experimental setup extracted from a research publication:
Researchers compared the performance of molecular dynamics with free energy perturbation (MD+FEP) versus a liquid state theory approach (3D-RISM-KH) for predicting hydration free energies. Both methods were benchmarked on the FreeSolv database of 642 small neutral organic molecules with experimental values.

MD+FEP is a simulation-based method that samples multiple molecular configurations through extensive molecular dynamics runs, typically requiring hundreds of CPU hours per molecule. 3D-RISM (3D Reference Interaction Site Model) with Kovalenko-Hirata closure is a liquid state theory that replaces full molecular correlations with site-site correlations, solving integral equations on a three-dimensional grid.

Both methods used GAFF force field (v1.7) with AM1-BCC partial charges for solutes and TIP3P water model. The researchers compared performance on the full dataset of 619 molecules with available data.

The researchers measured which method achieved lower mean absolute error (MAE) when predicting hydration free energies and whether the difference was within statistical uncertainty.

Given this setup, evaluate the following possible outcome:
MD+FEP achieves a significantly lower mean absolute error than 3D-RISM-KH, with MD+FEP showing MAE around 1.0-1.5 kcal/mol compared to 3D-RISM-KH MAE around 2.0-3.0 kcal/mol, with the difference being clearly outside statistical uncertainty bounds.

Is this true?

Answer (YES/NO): NO